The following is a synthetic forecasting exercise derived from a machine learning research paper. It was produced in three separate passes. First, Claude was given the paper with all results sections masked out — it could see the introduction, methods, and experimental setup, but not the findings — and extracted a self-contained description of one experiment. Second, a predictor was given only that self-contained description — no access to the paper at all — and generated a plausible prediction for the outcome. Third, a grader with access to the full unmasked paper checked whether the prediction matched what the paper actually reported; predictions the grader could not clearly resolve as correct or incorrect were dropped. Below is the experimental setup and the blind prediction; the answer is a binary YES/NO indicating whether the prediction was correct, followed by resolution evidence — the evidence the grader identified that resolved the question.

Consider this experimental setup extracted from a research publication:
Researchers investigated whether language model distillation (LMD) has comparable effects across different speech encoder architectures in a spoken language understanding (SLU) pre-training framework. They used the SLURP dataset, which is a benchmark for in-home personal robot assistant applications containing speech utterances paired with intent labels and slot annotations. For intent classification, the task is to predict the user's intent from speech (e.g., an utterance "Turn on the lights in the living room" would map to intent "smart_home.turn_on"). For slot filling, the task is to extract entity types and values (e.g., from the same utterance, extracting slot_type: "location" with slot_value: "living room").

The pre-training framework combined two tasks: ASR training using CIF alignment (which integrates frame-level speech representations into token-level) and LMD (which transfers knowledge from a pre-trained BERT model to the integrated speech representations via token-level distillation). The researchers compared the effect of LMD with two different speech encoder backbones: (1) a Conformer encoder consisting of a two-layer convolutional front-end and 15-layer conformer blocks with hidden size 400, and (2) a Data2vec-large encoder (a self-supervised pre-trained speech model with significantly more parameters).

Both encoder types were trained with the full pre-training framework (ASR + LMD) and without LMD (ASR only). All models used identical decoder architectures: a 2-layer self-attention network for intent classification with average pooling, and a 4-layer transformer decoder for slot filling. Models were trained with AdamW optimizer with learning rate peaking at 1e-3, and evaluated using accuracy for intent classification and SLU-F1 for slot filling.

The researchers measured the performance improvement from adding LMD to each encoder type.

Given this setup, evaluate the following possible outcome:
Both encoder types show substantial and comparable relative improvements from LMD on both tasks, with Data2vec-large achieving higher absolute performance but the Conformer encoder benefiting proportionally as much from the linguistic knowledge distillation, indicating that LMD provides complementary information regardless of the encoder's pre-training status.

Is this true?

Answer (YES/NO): NO